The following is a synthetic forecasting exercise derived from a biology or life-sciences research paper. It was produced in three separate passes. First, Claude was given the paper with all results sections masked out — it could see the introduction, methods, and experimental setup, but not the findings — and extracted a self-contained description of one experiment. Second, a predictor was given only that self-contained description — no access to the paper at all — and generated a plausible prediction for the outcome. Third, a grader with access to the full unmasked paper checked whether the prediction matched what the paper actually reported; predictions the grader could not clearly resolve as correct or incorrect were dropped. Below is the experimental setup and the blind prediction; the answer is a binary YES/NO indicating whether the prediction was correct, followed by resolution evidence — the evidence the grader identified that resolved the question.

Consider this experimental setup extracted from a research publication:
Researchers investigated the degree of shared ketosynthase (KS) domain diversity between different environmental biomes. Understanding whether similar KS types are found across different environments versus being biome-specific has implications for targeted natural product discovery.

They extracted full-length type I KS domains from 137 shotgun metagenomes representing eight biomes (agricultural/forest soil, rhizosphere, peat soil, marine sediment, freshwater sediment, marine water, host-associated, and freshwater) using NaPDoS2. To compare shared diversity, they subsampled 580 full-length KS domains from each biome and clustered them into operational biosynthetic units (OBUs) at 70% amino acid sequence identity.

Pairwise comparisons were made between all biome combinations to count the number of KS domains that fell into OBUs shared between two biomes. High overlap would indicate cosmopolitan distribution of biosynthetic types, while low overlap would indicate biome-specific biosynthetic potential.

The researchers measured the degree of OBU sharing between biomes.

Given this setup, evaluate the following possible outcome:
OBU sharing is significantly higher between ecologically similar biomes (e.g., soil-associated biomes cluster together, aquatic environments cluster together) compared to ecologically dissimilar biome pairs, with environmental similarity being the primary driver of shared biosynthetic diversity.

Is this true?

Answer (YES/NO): YES